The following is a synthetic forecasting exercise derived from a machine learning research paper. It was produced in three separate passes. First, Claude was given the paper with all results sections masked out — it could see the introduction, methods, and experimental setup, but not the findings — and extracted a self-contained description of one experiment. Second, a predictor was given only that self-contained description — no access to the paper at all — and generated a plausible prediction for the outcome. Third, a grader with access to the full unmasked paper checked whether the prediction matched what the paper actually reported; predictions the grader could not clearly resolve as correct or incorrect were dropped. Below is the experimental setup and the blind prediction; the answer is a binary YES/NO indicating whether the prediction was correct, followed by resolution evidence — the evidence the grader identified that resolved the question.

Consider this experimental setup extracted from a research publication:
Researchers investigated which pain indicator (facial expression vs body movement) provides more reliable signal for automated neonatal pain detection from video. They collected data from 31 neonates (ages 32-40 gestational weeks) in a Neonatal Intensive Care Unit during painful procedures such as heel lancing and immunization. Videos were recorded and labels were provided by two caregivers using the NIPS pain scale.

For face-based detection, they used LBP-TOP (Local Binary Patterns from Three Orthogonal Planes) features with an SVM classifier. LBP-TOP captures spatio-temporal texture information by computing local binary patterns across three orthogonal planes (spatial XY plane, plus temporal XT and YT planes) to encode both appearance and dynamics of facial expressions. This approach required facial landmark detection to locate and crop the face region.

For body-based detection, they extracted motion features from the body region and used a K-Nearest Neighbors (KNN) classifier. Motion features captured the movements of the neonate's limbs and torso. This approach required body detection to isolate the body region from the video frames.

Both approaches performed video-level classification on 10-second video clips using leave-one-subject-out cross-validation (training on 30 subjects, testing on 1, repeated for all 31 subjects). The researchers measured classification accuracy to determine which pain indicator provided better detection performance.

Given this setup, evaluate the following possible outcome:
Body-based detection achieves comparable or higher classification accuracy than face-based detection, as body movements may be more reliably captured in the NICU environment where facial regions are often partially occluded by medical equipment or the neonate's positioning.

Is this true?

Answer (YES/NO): NO